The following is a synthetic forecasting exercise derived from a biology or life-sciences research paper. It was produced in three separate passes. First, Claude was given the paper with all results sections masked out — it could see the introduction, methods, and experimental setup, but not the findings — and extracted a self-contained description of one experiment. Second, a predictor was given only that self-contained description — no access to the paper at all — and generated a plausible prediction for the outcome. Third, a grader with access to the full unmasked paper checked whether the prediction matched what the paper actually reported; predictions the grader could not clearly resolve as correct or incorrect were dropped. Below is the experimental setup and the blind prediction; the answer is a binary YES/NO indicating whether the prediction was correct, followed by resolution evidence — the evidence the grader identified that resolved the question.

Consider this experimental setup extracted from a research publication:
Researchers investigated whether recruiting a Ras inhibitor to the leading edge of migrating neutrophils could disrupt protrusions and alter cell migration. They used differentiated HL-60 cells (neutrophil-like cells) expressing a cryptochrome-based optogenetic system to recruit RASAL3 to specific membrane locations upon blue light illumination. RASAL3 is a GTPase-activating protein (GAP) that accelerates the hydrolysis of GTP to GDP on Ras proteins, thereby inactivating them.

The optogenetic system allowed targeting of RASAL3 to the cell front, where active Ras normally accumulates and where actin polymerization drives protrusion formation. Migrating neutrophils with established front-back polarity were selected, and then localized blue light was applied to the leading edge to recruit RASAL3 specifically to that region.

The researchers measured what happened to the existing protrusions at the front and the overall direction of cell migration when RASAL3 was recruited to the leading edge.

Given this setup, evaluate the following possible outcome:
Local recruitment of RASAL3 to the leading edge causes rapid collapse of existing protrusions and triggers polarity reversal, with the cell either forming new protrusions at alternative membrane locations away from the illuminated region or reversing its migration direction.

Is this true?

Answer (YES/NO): YES